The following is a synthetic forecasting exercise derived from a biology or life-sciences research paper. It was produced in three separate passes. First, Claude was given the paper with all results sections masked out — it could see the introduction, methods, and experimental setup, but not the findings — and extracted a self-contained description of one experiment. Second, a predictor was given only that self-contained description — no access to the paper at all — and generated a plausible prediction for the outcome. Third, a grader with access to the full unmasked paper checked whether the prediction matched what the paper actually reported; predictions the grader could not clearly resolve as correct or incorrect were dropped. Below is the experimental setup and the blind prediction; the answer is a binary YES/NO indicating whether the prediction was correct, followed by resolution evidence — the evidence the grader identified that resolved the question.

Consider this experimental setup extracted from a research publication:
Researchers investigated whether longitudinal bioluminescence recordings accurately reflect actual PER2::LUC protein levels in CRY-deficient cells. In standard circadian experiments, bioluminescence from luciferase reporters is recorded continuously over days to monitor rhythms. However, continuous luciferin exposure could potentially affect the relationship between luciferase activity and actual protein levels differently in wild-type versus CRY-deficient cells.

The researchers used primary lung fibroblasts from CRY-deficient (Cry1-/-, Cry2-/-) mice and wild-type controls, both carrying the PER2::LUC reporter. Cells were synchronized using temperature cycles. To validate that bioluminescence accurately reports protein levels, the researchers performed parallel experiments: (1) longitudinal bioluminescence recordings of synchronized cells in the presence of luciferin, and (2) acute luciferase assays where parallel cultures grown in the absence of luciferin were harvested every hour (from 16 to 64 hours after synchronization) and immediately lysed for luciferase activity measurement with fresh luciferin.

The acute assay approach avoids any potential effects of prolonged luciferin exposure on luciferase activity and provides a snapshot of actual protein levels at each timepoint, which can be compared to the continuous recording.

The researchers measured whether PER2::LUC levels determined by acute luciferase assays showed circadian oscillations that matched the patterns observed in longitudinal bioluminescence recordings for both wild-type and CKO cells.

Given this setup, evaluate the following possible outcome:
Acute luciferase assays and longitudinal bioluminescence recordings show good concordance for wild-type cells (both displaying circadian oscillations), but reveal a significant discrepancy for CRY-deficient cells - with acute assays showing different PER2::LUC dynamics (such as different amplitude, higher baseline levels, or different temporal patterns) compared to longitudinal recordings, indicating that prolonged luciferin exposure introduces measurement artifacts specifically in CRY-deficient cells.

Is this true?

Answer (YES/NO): NO